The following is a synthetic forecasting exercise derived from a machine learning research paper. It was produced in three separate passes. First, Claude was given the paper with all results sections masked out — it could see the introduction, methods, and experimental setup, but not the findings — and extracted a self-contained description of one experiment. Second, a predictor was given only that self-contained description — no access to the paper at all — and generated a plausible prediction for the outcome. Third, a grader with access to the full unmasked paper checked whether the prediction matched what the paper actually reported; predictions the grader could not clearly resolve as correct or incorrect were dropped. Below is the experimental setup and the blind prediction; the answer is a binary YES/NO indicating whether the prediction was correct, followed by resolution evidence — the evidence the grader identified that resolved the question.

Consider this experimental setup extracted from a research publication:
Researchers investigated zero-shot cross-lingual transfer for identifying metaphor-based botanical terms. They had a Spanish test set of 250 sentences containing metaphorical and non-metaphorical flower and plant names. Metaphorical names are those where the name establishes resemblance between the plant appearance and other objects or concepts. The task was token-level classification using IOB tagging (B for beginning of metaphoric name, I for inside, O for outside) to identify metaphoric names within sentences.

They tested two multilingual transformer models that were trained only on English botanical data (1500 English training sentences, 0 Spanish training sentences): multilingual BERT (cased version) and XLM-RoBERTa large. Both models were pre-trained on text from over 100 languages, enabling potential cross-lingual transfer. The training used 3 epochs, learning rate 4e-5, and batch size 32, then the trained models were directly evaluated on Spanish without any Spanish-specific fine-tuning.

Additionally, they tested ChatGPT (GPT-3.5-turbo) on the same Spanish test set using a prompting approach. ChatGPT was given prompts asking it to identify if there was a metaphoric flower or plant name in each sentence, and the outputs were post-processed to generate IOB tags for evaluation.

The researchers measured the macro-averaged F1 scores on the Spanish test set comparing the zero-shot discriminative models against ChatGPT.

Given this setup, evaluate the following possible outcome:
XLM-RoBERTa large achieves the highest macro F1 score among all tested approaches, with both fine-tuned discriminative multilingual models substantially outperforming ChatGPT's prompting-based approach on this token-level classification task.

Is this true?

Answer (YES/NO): NO